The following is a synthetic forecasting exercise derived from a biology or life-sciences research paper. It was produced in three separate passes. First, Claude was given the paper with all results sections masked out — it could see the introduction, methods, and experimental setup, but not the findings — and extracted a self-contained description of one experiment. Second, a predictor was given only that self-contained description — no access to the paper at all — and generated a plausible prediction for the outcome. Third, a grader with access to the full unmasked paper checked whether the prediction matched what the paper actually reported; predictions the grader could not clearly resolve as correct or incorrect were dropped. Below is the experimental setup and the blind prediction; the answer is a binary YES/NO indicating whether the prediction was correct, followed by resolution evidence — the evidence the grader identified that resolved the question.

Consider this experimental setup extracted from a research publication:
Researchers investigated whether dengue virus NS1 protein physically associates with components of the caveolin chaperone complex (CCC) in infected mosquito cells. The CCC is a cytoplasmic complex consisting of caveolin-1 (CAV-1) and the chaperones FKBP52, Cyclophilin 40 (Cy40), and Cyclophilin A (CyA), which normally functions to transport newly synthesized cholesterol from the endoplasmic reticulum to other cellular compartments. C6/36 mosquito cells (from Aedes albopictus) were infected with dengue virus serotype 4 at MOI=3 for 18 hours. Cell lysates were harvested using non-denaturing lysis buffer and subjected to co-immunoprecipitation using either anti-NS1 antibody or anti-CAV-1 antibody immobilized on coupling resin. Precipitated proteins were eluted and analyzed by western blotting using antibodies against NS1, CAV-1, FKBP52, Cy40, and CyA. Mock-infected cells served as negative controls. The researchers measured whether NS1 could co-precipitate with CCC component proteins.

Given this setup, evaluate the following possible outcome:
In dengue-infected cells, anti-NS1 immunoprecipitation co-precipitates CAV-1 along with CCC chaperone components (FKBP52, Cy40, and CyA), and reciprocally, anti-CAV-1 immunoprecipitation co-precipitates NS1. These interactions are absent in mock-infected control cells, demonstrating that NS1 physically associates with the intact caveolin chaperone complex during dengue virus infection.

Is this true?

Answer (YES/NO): YES